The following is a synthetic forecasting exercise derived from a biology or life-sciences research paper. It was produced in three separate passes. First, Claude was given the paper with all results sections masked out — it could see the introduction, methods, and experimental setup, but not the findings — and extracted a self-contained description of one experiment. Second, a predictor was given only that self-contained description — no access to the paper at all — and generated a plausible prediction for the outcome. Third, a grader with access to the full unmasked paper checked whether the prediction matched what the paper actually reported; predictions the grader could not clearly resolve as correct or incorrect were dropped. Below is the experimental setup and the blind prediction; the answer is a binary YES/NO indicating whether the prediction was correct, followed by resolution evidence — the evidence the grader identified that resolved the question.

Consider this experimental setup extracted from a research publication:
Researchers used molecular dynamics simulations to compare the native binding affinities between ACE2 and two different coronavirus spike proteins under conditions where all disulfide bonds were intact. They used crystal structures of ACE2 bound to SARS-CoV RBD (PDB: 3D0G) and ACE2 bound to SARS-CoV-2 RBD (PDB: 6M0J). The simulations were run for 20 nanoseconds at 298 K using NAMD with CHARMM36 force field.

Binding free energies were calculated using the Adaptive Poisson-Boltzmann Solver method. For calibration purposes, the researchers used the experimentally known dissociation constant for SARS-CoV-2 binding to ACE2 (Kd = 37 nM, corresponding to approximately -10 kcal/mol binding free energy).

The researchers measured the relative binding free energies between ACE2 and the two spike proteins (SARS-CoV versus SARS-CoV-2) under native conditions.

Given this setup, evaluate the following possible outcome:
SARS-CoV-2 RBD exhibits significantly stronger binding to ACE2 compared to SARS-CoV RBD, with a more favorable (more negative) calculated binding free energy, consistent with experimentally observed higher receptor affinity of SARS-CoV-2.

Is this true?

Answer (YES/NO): YES